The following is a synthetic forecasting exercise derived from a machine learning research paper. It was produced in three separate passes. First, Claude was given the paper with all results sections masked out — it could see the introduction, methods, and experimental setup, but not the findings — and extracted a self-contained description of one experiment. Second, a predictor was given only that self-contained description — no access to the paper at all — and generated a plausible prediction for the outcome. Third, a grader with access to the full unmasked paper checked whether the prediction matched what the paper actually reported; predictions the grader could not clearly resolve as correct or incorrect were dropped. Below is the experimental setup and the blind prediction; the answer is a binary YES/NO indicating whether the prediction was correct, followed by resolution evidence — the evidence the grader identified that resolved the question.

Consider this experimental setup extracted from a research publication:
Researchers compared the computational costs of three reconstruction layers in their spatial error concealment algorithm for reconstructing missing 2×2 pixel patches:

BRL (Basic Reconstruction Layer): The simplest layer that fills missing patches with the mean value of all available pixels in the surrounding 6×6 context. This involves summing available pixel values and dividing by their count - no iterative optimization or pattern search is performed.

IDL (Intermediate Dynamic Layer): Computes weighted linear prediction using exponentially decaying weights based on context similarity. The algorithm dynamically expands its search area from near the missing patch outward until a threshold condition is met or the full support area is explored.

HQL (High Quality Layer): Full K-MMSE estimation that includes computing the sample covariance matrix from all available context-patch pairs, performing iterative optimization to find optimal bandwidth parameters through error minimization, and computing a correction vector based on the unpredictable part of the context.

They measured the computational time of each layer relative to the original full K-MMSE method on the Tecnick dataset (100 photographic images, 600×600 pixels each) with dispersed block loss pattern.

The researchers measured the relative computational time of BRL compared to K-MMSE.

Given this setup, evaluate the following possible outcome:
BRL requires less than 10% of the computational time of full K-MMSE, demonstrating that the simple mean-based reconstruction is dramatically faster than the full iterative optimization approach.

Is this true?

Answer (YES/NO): YES